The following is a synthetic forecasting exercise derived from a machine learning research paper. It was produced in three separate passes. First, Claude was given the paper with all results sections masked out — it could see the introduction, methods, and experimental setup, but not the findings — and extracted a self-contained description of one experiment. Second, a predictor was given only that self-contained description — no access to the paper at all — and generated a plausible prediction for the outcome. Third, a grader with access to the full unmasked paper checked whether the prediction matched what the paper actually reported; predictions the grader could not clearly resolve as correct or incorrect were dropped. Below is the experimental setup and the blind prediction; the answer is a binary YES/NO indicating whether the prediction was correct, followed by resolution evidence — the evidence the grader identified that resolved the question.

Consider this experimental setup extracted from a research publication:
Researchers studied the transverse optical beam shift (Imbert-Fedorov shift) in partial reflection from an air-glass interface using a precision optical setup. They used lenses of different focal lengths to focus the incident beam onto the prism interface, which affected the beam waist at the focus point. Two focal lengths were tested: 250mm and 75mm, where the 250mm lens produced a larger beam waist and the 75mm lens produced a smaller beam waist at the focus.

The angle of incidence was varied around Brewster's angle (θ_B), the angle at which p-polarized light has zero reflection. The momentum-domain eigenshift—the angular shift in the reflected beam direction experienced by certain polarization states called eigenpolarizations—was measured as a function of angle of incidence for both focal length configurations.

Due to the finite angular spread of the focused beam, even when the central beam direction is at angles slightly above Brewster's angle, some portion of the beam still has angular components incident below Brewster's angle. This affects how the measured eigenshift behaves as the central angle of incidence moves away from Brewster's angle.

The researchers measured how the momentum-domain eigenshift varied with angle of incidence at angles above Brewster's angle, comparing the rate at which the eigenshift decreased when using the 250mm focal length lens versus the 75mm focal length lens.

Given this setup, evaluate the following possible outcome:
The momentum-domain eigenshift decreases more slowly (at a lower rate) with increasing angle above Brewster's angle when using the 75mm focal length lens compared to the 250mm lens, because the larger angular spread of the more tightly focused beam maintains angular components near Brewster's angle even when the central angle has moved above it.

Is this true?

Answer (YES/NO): YES